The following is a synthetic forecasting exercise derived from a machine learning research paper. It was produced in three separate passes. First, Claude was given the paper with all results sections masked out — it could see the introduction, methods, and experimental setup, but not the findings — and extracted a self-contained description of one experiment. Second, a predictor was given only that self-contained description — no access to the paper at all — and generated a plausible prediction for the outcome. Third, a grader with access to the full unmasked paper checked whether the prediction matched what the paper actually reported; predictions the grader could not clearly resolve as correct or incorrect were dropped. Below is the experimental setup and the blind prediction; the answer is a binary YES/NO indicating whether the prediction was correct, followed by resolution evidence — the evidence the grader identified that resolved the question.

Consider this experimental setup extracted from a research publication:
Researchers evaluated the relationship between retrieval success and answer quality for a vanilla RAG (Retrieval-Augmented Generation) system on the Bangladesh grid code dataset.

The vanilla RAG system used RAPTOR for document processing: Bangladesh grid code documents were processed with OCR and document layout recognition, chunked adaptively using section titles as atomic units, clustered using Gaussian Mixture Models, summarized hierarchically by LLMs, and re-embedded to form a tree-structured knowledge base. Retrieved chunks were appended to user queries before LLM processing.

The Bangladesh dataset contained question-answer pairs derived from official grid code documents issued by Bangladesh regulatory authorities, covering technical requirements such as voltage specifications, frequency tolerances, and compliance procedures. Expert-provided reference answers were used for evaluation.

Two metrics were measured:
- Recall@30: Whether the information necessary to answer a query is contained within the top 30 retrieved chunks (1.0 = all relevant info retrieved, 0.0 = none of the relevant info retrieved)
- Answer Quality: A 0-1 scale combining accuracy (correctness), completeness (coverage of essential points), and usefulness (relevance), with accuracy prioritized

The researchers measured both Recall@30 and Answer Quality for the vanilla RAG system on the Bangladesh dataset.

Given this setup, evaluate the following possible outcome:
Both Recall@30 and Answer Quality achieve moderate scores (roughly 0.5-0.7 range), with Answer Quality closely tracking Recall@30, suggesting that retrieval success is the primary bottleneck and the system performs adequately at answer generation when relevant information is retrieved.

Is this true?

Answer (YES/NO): NO